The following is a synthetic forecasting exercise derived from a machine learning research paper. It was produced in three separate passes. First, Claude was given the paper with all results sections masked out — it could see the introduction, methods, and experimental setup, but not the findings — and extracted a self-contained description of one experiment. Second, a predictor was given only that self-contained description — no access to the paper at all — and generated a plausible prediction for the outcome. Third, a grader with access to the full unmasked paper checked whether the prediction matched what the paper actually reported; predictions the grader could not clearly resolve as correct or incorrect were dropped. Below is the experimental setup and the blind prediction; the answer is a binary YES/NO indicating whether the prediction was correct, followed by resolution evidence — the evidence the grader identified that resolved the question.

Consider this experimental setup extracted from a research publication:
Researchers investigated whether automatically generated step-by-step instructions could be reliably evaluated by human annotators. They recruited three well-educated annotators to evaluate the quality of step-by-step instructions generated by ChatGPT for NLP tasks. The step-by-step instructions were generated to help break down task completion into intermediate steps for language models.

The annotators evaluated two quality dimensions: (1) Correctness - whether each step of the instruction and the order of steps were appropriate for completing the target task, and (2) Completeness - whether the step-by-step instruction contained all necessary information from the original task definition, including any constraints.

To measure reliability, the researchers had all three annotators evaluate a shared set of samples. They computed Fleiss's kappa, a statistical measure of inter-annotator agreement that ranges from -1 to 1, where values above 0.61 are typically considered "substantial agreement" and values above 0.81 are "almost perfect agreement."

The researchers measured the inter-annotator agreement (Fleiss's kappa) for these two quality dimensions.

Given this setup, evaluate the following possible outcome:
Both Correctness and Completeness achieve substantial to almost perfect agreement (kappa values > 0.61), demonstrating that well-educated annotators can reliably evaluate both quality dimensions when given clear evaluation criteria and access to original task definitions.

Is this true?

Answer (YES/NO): YES